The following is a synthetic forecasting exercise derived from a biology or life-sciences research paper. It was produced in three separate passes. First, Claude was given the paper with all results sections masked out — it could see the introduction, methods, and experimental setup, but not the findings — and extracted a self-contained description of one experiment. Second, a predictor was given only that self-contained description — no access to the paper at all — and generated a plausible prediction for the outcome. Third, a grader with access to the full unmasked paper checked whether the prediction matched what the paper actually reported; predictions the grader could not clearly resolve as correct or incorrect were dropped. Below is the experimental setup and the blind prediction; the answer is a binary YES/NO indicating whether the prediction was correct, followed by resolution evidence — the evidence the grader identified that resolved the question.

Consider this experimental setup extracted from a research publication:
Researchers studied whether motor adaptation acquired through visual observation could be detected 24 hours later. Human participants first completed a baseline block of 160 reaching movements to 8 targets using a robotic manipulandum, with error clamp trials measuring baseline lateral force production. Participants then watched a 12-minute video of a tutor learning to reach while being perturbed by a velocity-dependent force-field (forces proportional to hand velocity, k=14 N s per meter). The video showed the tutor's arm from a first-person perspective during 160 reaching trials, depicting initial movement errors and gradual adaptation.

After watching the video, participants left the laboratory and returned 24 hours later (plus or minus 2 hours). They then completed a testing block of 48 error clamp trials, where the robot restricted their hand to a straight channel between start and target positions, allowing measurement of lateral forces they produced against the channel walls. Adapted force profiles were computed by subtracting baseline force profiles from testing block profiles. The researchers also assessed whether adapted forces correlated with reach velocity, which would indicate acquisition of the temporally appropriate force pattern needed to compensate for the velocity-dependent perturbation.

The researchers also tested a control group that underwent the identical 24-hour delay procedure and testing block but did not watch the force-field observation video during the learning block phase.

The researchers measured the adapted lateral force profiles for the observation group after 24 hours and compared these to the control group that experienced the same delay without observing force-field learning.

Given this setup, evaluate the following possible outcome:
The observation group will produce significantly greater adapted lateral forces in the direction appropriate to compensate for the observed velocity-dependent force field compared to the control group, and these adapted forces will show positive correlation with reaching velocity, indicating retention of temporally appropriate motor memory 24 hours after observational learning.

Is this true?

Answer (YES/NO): NO